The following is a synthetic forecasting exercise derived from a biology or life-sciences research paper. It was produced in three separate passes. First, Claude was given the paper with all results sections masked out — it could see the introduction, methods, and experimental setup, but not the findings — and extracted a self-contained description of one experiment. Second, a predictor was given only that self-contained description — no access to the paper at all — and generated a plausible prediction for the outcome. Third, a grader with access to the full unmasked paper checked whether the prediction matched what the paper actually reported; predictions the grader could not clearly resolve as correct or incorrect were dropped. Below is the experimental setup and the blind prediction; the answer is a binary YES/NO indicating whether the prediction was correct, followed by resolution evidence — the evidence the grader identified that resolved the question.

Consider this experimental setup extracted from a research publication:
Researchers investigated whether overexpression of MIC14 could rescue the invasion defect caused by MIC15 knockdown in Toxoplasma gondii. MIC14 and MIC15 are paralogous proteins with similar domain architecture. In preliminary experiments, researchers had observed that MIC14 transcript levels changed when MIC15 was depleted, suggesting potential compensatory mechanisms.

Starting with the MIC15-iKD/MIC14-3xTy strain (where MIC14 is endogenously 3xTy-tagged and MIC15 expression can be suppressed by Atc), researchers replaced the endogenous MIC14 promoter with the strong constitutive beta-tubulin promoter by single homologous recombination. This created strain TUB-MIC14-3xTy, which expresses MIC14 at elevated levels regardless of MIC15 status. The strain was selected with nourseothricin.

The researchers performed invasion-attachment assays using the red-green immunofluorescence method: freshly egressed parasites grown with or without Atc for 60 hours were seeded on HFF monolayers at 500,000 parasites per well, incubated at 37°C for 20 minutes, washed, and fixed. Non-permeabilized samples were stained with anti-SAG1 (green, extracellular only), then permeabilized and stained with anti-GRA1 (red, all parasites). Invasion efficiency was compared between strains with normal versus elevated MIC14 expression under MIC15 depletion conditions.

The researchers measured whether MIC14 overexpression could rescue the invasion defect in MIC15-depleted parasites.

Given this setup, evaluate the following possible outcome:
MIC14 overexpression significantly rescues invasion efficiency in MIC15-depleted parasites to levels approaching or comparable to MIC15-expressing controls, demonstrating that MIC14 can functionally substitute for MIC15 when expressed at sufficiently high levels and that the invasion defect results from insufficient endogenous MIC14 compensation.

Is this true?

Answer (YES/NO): NO